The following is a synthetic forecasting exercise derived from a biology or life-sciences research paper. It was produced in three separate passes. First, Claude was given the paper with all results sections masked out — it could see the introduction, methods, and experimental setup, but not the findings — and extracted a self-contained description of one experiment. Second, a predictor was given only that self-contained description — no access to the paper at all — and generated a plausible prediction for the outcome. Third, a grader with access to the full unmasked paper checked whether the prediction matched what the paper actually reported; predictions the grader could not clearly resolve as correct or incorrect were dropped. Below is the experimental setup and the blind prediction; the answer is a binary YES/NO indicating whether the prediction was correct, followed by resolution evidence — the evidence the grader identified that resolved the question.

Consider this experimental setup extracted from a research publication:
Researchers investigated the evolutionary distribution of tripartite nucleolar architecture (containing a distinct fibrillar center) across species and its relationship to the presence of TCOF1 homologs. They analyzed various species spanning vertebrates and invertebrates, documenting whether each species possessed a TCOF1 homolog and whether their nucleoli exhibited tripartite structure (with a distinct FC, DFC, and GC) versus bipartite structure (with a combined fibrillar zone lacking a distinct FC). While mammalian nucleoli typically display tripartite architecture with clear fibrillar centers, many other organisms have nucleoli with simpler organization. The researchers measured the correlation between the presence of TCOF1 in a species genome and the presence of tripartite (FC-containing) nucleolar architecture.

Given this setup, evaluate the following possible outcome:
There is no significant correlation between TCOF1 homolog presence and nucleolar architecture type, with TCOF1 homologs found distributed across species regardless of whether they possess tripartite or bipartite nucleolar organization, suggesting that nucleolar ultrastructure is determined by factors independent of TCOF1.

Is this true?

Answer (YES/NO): NO